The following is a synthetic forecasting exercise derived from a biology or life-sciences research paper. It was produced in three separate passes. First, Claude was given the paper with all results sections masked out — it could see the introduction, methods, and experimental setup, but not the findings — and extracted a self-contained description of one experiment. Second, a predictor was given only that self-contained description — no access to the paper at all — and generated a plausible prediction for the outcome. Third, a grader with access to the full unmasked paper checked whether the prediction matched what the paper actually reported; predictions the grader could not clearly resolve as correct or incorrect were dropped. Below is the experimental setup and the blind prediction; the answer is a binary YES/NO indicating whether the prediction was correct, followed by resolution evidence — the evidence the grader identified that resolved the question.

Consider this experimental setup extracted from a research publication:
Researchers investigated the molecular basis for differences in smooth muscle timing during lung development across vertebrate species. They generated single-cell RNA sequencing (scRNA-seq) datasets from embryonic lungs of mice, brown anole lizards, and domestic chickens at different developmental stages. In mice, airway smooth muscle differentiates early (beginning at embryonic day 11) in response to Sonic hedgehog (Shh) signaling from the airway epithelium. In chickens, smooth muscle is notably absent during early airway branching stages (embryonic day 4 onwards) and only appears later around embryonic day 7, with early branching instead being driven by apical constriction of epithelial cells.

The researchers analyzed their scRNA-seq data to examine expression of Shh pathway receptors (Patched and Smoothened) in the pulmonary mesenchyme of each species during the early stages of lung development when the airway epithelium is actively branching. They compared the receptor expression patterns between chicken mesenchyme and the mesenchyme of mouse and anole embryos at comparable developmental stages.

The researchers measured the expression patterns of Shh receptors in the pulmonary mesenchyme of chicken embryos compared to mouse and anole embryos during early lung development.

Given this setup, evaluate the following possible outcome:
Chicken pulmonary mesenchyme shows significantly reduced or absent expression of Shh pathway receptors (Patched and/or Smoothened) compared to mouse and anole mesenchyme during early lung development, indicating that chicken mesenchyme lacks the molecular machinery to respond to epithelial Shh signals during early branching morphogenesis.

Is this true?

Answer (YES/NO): YES